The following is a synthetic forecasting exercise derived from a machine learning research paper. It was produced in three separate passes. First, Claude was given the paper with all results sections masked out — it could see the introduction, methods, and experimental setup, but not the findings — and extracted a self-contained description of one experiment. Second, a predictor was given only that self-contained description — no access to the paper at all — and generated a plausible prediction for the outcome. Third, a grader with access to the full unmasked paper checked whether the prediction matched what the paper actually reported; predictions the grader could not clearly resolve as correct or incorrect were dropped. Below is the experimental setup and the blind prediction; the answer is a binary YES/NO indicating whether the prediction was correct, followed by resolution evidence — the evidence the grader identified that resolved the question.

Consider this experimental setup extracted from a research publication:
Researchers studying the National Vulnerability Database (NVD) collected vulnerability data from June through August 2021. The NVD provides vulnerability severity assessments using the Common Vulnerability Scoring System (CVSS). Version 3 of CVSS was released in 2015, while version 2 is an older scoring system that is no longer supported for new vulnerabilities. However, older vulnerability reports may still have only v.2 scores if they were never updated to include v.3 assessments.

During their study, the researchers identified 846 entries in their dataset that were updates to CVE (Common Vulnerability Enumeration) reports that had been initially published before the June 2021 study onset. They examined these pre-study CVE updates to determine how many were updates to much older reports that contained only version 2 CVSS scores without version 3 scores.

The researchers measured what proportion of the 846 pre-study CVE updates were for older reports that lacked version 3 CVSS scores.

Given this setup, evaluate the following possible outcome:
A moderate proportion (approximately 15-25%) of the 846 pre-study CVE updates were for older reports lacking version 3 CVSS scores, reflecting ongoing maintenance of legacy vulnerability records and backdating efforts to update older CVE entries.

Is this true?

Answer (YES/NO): NO